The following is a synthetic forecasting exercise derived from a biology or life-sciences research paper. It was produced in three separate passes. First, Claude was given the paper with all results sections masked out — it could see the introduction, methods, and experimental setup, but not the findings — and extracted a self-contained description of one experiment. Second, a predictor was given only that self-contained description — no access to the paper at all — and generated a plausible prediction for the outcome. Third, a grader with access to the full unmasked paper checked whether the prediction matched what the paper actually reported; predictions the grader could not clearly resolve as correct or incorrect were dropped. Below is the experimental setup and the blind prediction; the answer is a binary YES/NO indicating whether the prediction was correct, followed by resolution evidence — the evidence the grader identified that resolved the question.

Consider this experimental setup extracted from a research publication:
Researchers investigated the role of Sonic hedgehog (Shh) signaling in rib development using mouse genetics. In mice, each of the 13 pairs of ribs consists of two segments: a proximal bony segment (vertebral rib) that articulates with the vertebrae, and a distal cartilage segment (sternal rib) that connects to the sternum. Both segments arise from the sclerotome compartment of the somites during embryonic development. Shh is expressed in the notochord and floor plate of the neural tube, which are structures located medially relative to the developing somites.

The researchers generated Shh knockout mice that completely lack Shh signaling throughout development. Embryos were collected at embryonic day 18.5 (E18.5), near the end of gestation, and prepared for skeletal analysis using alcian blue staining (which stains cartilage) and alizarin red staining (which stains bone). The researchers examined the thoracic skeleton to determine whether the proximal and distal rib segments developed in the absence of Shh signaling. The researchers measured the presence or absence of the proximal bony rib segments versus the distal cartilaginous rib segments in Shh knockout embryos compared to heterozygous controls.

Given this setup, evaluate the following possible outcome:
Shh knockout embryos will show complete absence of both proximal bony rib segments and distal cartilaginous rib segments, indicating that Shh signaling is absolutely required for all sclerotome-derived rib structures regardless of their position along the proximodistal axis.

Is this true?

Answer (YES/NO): NO